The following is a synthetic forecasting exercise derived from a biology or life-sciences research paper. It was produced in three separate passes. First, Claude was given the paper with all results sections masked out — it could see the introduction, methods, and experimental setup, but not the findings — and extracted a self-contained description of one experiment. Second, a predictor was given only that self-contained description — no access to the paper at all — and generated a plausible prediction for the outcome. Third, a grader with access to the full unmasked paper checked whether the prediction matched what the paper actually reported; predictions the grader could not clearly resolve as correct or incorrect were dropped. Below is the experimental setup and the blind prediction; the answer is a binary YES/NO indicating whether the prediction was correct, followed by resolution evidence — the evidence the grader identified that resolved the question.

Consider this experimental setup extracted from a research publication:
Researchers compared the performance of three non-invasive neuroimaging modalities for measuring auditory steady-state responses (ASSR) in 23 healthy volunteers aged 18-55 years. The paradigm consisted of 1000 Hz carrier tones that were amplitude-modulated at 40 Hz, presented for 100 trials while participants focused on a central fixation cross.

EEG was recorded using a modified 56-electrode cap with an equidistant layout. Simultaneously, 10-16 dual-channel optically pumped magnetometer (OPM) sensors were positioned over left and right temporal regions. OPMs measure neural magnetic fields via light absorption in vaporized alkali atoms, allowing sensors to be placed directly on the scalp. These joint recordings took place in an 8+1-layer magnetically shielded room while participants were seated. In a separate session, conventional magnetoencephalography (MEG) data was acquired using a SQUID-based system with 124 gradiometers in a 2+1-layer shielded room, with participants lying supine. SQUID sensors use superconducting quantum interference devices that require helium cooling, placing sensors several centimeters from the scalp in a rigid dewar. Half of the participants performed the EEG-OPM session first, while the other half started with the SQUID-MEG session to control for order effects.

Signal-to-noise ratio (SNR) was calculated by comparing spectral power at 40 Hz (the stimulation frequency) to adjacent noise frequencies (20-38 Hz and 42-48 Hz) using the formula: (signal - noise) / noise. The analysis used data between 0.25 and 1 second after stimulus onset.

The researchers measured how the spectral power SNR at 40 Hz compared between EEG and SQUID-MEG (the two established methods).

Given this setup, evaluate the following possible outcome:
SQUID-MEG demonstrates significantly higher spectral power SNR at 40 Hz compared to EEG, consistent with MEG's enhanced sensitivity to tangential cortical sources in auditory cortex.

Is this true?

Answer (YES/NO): YES